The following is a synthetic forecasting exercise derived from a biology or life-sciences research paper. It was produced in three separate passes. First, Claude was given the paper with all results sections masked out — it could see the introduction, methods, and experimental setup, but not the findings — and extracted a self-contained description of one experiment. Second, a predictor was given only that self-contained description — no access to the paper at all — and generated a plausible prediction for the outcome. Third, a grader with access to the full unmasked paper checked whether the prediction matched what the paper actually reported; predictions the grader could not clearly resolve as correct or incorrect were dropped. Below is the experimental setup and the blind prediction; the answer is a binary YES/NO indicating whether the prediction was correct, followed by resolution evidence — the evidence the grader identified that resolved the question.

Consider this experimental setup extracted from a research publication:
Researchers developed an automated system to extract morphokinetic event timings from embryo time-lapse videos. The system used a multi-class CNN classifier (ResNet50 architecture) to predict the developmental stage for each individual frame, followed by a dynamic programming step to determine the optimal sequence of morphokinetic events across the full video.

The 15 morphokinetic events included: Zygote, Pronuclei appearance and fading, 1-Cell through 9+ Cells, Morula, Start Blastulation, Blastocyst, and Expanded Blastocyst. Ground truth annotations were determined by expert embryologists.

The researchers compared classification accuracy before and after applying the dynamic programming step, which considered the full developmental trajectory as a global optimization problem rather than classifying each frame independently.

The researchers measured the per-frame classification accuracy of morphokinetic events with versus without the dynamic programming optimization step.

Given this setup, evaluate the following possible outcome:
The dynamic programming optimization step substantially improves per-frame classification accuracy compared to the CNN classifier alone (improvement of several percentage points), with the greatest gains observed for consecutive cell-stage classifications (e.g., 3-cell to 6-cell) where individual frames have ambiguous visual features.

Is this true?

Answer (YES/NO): NO